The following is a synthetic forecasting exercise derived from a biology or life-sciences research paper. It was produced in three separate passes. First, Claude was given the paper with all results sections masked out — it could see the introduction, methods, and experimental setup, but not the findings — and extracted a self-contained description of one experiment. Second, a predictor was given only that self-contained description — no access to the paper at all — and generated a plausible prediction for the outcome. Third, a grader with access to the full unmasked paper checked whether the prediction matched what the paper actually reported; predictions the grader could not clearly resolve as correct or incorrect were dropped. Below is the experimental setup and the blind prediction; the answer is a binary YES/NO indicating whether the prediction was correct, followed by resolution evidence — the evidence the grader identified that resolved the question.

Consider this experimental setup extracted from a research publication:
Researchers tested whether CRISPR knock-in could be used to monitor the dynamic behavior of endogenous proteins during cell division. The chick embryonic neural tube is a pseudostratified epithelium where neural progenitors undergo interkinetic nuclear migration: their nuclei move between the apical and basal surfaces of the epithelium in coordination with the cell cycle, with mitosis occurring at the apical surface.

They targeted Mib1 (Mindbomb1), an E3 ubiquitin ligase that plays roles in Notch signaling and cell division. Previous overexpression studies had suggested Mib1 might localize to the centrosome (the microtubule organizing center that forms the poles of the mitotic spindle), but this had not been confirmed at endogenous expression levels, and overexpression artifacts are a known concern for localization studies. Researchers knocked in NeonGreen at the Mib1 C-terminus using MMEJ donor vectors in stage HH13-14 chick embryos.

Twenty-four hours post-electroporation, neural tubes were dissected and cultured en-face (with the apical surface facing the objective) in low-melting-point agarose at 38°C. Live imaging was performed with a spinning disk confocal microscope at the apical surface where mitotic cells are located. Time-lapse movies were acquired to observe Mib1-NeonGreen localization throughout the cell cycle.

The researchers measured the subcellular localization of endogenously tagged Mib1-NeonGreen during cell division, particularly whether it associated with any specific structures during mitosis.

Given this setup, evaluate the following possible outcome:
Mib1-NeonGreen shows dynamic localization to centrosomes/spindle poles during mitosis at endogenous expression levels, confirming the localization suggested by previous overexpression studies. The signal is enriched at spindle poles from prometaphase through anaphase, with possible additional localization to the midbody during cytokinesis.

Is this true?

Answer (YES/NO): NO